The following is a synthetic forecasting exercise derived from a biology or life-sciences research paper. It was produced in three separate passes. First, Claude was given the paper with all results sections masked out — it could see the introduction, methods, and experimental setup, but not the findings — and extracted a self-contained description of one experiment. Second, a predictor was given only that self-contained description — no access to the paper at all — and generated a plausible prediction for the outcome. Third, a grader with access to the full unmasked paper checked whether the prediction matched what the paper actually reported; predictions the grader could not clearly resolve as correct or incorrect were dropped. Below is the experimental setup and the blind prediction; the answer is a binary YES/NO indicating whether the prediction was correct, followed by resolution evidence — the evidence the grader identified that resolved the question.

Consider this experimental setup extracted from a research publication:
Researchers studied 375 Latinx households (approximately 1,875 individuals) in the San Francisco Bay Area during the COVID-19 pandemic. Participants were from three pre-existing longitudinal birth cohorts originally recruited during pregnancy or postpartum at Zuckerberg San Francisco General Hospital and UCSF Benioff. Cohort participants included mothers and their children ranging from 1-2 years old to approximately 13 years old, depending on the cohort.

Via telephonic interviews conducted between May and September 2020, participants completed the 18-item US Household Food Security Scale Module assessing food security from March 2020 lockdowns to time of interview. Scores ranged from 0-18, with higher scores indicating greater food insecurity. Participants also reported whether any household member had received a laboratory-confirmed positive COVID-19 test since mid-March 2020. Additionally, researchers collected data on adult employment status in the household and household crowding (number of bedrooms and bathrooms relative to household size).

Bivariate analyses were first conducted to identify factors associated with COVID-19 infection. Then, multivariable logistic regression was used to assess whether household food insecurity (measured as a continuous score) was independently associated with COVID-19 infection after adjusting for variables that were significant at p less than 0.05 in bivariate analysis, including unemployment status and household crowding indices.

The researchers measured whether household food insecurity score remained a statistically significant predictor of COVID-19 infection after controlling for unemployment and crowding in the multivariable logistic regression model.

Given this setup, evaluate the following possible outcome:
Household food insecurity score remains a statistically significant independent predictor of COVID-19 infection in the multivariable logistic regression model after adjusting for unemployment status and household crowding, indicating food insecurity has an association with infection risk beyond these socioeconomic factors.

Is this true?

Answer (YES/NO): NO